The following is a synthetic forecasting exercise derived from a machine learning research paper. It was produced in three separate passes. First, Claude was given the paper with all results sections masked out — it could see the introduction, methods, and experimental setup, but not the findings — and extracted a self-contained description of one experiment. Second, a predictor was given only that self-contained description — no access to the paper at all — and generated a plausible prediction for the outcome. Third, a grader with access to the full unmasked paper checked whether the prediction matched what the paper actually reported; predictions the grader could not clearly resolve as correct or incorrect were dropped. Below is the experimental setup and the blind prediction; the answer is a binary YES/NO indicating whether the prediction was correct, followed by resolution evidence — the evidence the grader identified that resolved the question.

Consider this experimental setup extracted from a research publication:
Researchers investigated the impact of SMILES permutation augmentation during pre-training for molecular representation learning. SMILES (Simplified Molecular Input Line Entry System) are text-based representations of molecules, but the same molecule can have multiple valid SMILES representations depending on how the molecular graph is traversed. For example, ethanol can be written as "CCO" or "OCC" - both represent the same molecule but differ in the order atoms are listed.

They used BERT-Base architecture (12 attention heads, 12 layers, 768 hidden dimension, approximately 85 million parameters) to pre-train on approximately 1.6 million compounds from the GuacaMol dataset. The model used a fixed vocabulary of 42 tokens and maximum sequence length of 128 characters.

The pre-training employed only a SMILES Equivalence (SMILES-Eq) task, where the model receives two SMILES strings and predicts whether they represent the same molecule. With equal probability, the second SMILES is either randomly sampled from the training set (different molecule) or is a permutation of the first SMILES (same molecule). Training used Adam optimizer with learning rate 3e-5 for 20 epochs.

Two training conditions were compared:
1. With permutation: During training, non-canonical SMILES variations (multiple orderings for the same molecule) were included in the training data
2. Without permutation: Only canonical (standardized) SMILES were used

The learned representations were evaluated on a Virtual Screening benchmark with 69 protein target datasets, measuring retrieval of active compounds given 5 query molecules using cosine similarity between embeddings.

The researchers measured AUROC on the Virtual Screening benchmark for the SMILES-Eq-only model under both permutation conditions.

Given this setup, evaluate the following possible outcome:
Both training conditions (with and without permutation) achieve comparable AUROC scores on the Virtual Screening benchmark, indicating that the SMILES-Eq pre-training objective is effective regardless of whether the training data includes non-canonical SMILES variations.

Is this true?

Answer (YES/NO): NO